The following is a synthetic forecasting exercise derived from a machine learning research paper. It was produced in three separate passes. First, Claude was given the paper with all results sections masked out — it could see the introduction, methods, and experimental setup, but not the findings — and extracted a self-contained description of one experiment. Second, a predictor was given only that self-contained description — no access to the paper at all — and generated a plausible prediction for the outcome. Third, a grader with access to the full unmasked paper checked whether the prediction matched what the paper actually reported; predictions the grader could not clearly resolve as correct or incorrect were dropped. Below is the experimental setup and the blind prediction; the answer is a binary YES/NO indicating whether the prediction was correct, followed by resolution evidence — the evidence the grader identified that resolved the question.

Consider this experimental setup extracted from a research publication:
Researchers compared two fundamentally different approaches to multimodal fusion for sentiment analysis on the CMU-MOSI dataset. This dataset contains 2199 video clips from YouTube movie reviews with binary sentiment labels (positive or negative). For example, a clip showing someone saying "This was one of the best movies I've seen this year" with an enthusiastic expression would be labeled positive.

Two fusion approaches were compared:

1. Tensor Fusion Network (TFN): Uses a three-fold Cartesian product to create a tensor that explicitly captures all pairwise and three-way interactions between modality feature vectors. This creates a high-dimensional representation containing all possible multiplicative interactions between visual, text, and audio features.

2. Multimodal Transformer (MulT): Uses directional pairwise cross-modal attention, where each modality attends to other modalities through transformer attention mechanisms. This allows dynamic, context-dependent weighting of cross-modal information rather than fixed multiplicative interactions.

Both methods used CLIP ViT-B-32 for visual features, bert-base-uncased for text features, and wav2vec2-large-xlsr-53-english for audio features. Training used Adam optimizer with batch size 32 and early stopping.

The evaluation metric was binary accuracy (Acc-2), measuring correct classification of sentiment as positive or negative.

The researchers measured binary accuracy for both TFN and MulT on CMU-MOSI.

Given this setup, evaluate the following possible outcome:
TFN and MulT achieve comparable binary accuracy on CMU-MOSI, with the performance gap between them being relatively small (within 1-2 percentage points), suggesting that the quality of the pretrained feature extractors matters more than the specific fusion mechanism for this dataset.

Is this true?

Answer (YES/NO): NO